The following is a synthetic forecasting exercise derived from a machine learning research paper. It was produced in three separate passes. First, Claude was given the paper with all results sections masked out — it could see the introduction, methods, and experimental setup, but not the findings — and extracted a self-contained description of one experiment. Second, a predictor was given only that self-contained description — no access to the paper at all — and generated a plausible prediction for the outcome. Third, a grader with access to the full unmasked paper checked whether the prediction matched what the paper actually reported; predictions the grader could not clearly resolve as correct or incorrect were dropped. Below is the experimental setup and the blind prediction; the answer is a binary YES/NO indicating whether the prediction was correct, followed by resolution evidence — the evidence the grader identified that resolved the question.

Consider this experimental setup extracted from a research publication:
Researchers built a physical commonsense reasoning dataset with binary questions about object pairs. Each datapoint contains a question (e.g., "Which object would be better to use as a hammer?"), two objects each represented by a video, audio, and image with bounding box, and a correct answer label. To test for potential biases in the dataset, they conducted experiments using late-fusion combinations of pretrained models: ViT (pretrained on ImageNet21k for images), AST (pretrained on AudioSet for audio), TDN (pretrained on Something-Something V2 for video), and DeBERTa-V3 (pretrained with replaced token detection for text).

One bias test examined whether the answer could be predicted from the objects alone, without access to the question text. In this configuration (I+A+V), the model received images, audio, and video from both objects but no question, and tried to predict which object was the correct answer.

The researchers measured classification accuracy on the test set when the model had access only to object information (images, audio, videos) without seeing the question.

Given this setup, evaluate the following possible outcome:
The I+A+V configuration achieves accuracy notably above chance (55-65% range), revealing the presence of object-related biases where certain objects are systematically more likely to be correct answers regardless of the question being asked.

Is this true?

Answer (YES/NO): NO